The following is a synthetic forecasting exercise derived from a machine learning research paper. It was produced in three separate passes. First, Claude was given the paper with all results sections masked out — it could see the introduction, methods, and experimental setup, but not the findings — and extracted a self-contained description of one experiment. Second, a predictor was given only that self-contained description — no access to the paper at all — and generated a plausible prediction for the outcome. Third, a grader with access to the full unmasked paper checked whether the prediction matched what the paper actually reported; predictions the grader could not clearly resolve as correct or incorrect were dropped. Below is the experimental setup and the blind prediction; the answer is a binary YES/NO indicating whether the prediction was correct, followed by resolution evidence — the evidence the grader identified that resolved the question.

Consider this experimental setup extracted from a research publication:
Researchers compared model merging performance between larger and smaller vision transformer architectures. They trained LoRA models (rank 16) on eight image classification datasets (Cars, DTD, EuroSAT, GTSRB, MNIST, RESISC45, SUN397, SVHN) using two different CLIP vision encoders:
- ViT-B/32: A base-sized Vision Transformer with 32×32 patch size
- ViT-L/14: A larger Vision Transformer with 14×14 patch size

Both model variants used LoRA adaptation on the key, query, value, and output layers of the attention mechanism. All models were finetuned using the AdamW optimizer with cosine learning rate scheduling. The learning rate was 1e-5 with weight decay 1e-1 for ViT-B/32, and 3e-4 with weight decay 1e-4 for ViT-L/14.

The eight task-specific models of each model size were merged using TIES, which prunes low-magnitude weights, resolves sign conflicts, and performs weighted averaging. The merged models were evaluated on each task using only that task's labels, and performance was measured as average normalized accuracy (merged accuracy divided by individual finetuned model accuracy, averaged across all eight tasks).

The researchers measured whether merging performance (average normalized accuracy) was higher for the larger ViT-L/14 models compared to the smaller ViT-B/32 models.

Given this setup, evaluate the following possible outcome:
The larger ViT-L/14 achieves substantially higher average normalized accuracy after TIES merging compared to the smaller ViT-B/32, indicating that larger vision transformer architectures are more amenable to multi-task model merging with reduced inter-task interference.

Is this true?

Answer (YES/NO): NO